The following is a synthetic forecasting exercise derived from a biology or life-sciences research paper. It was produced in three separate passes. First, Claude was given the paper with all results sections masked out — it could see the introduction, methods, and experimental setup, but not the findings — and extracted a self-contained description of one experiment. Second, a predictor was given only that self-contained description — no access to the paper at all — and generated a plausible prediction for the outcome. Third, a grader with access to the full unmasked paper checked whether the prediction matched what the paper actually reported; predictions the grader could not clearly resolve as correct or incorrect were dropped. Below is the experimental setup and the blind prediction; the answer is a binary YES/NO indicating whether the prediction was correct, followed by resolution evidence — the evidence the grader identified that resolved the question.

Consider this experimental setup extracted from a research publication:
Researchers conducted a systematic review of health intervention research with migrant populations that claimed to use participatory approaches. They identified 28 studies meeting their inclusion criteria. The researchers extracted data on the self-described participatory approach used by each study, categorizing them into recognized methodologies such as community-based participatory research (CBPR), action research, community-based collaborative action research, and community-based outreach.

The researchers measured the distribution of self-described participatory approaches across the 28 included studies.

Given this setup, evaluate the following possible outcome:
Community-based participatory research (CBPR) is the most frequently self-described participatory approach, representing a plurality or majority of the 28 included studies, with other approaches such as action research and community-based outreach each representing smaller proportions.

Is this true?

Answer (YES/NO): YES